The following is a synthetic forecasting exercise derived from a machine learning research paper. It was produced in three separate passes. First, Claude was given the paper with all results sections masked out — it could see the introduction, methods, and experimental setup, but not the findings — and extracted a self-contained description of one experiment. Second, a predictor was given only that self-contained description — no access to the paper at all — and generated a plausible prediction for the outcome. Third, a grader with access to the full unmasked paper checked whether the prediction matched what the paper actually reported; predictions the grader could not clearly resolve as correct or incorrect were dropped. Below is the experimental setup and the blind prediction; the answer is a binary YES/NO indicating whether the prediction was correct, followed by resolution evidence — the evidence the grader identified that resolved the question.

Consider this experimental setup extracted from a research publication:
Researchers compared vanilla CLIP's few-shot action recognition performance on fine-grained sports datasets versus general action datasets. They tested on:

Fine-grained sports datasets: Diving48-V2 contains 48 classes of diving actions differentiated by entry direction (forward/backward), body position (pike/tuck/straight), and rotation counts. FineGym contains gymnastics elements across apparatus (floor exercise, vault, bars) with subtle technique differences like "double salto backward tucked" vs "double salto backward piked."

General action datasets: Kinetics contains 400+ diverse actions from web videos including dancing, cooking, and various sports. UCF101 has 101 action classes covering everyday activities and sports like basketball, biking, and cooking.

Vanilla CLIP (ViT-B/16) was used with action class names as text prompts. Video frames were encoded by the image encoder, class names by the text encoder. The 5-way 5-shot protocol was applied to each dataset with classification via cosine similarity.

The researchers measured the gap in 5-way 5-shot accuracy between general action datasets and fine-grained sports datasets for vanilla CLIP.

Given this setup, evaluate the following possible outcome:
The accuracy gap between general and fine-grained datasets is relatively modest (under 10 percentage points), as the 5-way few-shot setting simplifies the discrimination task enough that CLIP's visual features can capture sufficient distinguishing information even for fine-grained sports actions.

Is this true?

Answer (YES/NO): NO